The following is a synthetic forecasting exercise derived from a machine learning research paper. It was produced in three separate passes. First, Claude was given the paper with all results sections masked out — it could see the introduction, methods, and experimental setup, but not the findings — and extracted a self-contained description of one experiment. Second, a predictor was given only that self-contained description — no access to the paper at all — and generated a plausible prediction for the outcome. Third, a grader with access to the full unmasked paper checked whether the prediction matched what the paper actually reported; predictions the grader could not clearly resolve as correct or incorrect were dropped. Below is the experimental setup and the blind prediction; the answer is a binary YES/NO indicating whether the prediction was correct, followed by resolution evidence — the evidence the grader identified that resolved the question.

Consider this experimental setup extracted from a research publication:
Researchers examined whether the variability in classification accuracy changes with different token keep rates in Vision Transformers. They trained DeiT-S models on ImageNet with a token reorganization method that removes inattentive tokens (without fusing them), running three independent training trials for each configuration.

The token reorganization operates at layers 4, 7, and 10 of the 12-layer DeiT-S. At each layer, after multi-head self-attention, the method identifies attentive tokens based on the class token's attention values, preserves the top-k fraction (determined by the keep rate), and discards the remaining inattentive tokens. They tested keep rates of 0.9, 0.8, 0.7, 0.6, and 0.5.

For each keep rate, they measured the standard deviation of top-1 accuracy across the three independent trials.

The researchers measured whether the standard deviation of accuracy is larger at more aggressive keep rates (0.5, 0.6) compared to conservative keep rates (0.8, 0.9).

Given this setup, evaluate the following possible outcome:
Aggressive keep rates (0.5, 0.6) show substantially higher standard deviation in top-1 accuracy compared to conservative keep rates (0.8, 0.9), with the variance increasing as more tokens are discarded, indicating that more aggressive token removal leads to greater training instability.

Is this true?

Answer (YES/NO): NO